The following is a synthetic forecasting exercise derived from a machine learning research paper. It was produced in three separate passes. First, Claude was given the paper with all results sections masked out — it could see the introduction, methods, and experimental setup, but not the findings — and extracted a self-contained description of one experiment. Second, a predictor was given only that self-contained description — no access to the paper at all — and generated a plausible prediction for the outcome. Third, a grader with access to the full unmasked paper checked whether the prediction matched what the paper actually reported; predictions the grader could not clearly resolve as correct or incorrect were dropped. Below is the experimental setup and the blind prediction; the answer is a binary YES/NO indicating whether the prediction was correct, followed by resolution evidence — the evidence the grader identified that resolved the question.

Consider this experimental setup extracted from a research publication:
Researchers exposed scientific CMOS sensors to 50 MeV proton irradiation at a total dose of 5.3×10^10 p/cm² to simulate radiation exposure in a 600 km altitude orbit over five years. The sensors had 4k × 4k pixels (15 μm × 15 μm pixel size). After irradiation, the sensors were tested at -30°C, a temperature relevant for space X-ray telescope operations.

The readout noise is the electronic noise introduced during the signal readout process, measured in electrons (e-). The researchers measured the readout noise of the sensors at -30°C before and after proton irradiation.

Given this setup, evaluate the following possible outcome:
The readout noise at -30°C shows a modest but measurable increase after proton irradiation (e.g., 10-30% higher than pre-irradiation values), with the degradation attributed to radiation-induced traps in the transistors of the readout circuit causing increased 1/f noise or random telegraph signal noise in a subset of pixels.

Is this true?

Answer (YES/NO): NO